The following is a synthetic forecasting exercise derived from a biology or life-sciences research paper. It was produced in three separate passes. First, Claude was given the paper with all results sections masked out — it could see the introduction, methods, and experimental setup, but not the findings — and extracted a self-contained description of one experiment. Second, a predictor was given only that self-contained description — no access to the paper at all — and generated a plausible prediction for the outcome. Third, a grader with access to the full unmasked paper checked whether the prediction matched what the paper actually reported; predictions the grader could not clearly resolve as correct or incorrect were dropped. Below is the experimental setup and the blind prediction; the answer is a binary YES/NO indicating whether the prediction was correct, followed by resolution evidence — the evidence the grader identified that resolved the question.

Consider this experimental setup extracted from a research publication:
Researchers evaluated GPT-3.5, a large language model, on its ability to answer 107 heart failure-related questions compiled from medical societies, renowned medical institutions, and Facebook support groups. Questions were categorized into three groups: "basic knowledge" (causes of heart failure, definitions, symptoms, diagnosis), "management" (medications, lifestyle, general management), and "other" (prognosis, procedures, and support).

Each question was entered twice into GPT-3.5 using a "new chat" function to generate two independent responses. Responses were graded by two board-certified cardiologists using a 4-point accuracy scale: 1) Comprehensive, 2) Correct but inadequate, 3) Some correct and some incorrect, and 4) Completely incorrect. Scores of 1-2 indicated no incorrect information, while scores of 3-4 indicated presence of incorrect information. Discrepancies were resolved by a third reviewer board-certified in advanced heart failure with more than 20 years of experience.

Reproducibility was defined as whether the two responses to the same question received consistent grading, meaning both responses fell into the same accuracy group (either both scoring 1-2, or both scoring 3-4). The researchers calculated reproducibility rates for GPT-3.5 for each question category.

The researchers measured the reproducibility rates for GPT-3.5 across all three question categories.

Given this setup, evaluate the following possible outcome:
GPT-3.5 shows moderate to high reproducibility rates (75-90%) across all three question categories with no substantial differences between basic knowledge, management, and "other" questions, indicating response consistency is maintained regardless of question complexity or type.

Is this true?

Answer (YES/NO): NO